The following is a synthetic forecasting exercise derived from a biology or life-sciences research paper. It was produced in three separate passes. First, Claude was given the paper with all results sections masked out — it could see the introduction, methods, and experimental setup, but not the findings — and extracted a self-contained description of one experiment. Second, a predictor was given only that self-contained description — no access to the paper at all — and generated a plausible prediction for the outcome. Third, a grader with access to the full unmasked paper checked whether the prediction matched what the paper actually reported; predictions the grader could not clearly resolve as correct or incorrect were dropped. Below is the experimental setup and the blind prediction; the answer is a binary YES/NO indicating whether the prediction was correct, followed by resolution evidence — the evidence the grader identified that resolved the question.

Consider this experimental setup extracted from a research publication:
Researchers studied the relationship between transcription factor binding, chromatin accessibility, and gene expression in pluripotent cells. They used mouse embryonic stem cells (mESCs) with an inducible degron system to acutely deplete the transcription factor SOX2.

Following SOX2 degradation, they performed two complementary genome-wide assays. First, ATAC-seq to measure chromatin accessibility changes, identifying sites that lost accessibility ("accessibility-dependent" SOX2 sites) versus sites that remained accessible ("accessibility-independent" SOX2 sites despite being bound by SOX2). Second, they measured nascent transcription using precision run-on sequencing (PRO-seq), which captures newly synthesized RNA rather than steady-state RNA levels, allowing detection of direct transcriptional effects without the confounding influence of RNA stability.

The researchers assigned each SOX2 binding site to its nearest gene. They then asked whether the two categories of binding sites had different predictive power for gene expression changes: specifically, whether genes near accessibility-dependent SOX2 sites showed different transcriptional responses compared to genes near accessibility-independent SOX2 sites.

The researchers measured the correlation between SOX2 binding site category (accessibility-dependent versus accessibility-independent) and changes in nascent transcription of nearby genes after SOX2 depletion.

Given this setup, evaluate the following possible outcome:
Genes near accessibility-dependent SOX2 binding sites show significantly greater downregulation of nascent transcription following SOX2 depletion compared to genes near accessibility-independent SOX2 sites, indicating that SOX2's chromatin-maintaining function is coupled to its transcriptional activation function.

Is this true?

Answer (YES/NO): YES